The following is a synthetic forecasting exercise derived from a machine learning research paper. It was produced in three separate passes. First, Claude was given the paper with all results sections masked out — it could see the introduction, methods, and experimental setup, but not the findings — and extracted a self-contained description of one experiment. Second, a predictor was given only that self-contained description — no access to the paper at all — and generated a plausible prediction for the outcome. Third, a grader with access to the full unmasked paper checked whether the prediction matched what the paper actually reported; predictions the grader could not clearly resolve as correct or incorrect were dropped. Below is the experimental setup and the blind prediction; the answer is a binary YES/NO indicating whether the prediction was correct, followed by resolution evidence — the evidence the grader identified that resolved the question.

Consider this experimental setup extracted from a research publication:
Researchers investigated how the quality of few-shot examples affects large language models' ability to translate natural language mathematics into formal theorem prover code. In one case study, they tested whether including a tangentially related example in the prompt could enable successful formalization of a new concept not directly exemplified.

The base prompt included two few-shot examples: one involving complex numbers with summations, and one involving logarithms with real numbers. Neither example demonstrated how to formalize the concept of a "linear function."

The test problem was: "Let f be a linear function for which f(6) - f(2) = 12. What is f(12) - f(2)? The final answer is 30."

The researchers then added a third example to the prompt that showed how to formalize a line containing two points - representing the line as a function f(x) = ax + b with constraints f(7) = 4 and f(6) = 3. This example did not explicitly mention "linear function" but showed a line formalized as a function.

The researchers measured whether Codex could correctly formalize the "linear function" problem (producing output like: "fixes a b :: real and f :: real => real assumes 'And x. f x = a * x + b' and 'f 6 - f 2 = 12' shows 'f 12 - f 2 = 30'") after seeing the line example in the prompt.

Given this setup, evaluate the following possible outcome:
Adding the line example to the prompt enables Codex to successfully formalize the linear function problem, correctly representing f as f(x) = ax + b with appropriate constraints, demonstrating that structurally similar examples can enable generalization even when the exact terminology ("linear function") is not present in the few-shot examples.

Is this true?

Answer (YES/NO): YES